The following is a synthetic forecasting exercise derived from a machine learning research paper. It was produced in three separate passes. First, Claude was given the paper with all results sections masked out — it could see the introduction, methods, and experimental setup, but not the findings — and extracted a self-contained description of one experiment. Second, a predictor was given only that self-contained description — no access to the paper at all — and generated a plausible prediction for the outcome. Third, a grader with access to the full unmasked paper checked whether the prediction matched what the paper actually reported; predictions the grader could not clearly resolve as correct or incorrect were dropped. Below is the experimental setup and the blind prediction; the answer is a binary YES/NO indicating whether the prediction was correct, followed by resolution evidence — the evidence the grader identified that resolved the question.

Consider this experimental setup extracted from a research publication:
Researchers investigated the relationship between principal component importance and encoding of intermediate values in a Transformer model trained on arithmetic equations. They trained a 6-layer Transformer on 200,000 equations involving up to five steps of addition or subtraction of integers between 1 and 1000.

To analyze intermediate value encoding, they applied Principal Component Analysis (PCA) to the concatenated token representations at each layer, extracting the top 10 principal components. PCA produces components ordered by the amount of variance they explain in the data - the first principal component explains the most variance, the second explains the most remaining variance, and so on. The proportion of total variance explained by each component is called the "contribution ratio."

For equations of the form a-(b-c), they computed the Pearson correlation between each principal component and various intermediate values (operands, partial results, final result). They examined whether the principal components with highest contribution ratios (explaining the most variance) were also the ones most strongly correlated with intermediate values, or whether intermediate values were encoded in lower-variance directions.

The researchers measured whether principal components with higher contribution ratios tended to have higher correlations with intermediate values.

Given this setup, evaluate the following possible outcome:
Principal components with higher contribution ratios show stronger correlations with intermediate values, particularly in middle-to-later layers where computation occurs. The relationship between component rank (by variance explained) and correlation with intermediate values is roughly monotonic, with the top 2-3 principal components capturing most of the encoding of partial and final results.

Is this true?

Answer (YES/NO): NO